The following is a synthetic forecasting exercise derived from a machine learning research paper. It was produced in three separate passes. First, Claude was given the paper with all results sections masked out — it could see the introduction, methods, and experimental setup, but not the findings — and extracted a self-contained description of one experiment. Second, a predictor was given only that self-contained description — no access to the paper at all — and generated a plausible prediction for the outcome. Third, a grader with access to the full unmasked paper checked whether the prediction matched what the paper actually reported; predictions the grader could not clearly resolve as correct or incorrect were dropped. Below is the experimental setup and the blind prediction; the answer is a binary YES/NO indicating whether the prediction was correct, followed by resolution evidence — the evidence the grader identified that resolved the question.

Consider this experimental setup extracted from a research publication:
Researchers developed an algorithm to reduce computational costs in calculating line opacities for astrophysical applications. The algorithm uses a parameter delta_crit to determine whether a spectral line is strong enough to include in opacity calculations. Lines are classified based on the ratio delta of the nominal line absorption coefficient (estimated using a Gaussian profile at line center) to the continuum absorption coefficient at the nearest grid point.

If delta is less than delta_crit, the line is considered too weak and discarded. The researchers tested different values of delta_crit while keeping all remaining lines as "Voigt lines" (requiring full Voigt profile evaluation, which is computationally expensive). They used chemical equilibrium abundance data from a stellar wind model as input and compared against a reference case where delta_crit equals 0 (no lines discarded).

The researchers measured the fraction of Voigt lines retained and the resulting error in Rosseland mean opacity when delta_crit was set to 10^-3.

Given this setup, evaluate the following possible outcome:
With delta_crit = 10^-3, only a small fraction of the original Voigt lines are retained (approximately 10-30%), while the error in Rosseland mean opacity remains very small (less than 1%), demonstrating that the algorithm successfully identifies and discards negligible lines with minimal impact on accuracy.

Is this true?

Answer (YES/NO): NO